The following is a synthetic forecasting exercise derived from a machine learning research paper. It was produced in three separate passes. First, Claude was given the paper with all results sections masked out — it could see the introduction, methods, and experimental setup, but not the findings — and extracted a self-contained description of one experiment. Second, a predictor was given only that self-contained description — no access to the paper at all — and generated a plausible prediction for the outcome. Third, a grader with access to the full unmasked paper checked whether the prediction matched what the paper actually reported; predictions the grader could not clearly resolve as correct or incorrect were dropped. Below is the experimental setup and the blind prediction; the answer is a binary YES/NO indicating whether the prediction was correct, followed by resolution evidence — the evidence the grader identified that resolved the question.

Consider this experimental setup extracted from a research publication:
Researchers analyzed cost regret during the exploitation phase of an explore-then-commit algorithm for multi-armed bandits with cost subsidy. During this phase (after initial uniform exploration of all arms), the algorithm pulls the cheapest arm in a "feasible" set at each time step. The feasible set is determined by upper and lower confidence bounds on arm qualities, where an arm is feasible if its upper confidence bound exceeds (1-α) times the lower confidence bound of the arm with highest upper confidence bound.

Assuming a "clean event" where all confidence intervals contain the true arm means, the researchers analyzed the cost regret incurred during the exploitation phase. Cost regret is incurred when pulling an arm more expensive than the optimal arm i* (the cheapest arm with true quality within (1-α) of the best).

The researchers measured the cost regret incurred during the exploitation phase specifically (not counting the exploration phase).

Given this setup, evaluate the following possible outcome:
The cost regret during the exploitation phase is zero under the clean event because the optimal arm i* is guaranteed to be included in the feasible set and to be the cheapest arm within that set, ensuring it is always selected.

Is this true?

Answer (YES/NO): NO